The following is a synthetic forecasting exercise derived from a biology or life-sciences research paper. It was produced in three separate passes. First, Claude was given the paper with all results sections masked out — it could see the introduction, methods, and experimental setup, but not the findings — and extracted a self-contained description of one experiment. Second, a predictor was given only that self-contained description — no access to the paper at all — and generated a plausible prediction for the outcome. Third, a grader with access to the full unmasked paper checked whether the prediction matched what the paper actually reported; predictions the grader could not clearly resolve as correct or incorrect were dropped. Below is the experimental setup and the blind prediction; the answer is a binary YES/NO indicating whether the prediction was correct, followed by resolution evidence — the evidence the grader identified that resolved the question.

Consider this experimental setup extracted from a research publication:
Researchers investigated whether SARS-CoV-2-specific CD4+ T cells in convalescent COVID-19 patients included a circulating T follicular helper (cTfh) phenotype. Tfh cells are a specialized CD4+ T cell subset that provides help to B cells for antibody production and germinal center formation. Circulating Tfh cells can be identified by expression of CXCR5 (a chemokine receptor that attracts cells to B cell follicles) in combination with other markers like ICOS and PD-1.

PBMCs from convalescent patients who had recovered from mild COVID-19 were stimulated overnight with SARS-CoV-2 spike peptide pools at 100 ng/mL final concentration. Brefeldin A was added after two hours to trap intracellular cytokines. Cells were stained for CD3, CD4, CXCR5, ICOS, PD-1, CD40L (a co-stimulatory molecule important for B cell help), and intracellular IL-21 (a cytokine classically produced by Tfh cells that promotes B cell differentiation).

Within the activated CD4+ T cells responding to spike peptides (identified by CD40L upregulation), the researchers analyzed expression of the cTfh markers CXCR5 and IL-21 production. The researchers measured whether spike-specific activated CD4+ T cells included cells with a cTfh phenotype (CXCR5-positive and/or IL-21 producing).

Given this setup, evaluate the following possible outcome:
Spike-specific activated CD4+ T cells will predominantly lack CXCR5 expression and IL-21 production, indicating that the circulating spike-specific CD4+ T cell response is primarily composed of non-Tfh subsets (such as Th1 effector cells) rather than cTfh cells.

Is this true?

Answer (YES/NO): NO